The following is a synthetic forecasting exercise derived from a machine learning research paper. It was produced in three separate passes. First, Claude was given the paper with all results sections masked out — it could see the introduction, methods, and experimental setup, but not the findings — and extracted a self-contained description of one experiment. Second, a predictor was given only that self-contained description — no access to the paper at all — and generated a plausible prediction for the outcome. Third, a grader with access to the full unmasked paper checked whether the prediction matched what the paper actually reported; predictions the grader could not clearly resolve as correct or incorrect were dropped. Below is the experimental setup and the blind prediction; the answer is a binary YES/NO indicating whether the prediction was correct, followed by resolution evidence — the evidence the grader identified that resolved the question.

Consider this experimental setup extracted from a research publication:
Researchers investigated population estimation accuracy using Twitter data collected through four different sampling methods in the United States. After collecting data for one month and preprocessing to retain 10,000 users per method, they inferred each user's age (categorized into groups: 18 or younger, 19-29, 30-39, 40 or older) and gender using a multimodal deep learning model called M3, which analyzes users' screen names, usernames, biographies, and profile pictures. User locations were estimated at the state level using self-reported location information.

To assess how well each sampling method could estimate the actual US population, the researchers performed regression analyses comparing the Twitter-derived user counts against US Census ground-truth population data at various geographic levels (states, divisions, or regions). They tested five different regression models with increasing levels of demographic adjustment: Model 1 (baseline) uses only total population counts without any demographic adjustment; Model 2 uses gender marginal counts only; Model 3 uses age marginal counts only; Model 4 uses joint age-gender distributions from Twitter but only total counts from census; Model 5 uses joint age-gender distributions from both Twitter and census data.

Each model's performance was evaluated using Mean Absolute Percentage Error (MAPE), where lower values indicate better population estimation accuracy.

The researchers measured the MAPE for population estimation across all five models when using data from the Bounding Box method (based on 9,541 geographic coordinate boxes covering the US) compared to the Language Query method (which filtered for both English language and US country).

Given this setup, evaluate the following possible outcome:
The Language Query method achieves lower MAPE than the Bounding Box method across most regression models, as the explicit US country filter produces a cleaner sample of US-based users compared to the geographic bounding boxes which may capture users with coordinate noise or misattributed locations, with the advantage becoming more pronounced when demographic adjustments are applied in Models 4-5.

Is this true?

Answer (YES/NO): NO